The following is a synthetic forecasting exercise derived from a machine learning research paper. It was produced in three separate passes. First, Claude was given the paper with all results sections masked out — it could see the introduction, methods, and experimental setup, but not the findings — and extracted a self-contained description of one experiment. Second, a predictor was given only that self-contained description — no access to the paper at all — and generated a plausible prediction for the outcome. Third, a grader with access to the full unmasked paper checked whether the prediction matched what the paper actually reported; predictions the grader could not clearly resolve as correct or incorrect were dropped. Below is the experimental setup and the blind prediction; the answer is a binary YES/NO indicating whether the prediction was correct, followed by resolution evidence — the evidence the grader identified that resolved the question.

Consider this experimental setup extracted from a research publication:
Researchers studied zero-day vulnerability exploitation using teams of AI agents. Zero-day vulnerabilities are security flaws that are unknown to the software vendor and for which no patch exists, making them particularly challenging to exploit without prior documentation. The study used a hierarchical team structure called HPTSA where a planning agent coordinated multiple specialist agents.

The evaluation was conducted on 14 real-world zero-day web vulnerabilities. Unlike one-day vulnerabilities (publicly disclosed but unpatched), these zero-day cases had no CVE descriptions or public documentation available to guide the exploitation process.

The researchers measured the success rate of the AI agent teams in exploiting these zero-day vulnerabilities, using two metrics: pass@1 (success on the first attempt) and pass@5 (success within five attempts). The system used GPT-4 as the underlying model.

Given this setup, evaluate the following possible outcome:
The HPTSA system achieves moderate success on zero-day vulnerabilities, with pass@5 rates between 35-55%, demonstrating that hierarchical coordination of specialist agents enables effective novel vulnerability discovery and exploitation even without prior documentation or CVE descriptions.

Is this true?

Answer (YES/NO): YES